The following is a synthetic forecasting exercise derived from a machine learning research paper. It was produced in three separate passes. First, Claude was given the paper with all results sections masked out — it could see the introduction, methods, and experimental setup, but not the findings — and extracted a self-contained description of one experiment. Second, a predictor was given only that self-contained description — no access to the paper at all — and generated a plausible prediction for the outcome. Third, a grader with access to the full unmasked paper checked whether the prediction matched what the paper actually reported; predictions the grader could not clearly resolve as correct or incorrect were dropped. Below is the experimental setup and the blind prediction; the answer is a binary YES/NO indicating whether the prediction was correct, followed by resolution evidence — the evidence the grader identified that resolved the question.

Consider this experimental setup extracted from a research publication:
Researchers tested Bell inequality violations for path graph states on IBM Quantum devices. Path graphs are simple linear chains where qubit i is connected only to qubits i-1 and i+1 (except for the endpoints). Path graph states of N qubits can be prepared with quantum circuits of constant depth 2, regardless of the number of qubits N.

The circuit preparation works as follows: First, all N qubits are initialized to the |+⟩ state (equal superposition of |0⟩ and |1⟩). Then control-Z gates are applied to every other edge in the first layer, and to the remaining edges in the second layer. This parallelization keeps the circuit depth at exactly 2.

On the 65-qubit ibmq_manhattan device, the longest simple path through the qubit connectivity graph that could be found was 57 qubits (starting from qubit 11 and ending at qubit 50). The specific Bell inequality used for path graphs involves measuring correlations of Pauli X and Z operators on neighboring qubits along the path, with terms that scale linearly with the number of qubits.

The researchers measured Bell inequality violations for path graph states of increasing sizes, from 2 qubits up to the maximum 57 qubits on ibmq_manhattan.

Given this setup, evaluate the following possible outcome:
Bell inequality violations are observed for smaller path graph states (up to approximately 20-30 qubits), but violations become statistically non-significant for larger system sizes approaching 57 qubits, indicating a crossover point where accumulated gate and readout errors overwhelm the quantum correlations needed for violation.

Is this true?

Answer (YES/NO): NO